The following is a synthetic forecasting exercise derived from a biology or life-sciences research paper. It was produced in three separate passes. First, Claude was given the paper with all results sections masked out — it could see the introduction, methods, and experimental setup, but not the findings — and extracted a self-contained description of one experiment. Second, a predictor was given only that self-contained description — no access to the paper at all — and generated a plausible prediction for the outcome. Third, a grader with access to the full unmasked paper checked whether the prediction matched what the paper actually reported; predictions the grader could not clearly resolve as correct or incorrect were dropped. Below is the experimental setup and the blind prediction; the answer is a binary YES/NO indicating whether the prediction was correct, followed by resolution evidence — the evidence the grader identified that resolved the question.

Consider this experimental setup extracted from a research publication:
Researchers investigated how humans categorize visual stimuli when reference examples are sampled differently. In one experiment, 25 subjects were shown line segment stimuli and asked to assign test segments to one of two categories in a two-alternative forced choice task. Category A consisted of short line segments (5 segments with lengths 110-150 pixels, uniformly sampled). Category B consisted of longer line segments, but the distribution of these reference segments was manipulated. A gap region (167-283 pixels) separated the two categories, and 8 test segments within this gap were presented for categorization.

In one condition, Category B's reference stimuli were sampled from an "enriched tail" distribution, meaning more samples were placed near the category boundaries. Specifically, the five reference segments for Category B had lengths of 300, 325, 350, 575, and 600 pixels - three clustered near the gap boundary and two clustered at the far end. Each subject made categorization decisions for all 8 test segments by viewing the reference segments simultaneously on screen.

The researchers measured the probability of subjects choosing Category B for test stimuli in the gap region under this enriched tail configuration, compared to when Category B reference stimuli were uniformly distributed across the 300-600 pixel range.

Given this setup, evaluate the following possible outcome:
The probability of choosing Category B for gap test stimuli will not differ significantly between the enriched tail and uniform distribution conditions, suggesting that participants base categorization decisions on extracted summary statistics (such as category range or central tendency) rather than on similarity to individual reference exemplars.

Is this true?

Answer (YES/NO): NO